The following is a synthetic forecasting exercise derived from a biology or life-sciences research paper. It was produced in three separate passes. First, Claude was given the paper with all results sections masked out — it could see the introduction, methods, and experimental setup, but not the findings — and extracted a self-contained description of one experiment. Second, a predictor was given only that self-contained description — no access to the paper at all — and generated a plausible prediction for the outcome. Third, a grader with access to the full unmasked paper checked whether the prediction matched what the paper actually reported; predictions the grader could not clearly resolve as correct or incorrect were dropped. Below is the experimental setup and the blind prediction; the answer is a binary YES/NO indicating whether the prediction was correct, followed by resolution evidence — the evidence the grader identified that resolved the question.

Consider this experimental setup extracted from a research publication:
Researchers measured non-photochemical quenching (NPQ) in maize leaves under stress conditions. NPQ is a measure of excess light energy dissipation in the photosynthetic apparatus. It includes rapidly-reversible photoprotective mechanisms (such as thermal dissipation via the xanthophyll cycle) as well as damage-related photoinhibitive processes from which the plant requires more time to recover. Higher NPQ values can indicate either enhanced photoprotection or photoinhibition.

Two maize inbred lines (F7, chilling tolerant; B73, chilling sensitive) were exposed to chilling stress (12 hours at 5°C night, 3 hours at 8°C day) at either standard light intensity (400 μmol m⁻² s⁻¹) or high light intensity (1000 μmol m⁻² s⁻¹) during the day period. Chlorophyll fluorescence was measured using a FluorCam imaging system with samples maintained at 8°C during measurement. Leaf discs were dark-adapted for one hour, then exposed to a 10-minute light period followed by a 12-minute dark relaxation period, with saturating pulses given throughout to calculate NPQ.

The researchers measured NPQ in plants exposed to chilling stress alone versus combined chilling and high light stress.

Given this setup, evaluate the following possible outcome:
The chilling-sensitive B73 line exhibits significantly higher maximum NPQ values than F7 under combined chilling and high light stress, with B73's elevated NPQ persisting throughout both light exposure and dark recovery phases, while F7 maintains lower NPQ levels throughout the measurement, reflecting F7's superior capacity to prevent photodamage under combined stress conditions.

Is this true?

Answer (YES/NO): NO